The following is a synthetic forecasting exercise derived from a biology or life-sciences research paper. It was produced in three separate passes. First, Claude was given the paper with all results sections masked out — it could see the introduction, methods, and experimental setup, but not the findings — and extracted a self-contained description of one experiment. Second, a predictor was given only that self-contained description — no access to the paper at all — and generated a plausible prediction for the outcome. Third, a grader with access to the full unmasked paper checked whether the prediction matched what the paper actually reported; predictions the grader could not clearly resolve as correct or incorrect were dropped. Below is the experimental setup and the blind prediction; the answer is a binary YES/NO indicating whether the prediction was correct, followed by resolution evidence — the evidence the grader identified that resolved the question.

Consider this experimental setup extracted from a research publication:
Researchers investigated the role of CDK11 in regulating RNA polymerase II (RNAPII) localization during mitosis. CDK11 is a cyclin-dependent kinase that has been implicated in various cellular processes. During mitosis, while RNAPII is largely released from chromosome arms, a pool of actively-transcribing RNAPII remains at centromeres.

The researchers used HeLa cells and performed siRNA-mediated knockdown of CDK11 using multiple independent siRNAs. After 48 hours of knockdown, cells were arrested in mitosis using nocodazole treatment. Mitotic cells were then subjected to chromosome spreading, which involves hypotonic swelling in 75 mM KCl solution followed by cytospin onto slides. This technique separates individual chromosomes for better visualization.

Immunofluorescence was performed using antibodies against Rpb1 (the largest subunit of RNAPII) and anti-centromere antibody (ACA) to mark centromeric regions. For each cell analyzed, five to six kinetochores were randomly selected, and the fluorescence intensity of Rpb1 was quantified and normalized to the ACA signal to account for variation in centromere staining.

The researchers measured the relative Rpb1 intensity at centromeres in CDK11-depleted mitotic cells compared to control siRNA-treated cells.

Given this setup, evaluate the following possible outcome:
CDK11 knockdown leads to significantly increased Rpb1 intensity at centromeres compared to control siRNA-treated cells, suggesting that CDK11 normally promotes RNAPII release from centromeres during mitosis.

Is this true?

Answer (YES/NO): NO